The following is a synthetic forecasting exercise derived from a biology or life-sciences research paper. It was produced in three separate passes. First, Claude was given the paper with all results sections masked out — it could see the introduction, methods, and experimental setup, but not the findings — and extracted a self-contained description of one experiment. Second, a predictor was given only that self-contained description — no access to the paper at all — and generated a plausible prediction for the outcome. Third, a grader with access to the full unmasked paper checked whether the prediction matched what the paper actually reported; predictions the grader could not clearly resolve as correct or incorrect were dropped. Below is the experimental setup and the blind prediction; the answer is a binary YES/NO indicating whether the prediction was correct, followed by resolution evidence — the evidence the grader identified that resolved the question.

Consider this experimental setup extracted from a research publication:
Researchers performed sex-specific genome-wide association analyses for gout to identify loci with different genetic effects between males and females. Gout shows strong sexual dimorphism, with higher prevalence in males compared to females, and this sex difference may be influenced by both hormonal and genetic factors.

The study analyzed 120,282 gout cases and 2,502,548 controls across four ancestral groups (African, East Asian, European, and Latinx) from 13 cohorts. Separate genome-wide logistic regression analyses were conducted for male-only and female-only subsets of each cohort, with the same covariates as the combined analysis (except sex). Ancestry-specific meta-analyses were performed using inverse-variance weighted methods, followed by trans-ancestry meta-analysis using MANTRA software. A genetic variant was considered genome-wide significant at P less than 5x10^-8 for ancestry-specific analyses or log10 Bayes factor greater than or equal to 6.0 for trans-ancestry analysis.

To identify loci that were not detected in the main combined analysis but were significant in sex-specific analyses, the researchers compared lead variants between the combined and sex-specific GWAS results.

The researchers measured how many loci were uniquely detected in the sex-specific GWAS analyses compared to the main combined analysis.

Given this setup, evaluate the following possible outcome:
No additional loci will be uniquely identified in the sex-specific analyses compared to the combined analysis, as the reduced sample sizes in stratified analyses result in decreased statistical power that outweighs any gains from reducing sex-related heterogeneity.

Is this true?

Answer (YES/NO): NO